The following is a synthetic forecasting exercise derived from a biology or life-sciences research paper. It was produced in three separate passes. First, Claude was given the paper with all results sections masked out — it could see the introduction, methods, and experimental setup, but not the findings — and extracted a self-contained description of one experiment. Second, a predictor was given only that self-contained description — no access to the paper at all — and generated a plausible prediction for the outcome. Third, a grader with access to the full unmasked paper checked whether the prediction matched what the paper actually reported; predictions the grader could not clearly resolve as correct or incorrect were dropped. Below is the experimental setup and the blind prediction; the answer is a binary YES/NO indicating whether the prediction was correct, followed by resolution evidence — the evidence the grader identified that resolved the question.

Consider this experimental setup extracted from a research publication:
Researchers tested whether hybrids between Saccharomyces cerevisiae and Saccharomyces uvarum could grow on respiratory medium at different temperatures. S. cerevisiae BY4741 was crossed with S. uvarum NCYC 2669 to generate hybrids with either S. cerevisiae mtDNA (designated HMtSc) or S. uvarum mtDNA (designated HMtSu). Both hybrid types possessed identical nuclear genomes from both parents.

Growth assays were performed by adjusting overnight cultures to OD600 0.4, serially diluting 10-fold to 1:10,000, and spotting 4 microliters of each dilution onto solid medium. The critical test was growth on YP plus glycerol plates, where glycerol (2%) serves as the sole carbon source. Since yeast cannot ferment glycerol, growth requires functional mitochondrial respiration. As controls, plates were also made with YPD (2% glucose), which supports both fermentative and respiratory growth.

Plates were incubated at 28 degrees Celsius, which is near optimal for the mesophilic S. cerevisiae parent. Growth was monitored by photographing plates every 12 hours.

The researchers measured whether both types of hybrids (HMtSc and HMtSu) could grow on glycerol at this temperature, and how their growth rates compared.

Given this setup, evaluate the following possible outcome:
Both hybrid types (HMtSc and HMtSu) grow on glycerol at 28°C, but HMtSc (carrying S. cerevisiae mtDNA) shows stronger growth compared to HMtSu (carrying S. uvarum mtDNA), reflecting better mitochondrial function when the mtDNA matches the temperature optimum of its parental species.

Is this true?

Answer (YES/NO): YES